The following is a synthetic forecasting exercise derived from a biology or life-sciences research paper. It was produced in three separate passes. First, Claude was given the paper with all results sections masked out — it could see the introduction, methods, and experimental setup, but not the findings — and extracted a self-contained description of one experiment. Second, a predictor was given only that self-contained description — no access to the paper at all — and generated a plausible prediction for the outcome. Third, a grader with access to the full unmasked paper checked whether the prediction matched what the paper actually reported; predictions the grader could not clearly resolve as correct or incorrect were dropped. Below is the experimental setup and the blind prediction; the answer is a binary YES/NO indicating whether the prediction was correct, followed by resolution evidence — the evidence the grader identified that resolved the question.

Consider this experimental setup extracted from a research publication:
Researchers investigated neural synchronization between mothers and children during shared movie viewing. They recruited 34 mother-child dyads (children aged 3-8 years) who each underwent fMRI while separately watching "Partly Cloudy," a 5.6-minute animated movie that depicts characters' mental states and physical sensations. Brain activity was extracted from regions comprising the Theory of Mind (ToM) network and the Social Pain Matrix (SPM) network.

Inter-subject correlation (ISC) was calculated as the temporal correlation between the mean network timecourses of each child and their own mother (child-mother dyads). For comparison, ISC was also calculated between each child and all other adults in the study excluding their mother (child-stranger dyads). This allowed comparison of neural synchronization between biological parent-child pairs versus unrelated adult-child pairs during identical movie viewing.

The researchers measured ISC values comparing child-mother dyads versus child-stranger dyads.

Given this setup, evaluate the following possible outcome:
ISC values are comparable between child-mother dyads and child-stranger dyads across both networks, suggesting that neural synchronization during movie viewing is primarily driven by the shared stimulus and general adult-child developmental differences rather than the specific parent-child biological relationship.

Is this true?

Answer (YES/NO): NO